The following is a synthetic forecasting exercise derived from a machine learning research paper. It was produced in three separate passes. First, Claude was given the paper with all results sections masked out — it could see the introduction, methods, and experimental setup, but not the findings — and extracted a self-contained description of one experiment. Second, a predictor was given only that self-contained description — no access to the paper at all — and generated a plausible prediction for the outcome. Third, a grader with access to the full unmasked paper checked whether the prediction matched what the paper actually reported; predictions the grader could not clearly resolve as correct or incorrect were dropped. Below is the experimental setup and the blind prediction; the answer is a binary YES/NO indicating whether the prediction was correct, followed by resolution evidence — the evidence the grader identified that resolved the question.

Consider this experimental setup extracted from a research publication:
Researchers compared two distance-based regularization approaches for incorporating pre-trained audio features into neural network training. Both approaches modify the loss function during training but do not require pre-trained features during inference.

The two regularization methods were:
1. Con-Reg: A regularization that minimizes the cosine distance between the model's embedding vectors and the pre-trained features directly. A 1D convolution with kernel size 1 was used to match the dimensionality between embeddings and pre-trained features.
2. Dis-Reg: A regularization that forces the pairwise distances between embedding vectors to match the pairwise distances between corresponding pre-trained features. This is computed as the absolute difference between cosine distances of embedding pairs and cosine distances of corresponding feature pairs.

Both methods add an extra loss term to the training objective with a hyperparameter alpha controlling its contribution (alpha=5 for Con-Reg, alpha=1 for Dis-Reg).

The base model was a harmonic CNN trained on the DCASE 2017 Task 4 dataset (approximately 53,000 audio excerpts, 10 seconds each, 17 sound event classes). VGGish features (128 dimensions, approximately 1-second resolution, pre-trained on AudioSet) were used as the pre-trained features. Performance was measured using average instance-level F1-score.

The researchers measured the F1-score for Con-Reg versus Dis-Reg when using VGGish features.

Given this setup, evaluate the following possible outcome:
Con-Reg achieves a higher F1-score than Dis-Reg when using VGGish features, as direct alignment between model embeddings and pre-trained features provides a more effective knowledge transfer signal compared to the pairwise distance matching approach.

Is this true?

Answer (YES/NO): YES